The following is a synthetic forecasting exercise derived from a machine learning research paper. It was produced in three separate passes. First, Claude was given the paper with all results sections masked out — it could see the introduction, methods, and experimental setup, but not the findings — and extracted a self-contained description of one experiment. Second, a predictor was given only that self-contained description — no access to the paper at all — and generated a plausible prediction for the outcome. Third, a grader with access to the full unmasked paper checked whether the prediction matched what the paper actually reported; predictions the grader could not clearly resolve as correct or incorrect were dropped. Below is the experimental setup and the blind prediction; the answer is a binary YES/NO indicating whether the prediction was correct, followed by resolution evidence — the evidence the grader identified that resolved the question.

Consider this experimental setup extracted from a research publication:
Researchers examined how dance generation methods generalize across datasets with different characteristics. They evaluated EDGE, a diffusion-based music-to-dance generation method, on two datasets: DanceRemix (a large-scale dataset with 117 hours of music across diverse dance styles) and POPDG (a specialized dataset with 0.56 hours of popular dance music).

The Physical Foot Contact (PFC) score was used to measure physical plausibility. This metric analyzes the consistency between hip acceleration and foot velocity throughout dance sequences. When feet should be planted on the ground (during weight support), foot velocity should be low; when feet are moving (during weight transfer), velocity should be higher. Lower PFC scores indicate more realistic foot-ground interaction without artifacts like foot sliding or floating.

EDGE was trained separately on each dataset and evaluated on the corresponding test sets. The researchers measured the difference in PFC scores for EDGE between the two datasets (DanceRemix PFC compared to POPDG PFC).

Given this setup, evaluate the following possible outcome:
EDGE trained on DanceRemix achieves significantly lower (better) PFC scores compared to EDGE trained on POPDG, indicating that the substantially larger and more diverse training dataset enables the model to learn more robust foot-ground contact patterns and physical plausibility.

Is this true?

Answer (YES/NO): YES